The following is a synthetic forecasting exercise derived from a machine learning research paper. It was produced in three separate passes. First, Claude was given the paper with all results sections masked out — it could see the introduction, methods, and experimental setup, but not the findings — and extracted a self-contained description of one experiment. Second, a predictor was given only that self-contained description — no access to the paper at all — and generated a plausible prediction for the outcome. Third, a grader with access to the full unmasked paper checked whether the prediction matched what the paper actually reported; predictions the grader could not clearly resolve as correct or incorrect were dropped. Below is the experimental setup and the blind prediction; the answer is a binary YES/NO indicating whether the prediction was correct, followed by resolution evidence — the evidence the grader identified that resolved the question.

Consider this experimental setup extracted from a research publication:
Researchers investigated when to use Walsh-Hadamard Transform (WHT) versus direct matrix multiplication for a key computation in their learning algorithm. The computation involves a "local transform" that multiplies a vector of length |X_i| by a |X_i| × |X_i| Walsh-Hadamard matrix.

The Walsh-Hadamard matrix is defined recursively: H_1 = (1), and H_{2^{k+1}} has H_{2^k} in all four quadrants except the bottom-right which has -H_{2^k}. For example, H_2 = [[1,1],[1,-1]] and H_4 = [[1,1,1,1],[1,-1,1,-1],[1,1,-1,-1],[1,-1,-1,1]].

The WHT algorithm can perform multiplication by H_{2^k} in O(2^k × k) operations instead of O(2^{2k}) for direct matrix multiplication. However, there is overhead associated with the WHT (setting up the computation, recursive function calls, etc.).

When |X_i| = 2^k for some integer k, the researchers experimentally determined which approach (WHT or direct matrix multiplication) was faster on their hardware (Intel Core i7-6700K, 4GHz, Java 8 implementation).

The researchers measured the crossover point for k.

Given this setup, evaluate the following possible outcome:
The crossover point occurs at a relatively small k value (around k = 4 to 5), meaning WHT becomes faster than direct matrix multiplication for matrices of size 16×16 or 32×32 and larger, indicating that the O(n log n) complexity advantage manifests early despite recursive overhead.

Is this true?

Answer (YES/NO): YES